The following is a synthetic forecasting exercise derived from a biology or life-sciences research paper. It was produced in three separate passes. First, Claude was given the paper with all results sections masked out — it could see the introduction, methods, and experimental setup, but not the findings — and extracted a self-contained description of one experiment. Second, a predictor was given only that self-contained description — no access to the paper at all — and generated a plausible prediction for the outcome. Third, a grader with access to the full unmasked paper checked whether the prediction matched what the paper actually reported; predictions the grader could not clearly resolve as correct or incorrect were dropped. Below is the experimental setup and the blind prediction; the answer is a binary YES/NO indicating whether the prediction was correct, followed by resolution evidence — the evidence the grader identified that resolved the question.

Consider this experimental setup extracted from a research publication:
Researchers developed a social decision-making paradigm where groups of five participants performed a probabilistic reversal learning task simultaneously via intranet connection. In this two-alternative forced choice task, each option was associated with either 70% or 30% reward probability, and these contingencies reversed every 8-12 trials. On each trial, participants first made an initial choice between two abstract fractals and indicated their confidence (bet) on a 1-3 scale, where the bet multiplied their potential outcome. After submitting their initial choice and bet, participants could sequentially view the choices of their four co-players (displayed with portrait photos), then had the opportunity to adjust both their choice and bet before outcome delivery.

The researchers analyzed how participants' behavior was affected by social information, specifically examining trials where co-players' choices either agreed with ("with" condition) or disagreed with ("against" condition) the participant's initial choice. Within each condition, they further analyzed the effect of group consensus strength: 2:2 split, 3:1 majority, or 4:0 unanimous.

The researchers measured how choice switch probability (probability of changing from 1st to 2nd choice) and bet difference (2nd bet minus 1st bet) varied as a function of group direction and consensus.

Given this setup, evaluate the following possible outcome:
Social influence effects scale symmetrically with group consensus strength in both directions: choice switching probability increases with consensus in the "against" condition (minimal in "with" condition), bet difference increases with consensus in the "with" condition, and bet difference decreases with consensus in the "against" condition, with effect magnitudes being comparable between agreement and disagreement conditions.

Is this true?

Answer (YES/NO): NO